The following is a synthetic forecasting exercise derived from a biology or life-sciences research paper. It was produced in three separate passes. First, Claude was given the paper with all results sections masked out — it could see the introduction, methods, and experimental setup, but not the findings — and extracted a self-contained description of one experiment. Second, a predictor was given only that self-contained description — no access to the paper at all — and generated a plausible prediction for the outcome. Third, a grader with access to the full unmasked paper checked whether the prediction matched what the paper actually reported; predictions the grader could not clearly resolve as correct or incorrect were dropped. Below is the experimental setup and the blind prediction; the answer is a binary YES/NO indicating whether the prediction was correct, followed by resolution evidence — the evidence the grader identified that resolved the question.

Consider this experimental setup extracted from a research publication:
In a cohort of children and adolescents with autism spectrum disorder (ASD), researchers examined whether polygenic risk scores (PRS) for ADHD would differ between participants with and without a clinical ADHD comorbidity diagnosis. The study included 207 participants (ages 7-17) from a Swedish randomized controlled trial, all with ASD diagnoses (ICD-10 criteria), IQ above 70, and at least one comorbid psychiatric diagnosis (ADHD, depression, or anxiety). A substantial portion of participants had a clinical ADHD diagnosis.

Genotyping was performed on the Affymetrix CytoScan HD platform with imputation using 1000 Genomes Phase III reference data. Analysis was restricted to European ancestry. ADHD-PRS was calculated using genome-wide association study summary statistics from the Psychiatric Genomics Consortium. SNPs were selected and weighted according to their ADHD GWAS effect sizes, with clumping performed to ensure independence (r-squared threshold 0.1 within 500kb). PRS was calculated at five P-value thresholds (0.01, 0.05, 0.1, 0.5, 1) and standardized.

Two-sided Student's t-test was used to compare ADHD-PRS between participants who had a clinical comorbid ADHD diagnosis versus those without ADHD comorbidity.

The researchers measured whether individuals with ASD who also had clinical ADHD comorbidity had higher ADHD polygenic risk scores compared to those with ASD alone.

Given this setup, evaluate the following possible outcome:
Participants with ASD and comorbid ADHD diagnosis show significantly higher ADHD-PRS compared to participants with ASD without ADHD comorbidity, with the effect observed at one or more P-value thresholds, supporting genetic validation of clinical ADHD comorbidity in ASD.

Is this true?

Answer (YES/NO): YES